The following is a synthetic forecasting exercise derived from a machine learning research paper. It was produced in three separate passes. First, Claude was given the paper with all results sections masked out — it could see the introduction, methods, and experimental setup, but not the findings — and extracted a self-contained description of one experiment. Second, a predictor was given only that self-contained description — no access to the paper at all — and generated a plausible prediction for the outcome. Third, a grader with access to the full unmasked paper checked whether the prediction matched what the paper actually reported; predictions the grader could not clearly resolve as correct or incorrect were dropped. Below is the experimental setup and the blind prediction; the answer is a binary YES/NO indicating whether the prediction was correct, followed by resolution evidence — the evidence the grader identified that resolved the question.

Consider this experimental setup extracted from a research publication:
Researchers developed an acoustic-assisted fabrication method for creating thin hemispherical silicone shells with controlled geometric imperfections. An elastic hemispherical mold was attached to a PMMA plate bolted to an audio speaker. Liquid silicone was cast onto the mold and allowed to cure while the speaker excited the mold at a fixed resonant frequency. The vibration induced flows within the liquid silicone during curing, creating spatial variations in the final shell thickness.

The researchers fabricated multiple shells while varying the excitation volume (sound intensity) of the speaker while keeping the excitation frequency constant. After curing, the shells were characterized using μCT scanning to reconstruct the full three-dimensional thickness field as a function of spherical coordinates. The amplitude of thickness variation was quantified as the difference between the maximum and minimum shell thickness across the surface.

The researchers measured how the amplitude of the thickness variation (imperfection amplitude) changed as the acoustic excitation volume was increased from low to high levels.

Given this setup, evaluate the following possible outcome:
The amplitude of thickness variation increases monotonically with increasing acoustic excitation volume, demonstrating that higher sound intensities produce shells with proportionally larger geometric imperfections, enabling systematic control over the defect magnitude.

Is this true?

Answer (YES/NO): YES